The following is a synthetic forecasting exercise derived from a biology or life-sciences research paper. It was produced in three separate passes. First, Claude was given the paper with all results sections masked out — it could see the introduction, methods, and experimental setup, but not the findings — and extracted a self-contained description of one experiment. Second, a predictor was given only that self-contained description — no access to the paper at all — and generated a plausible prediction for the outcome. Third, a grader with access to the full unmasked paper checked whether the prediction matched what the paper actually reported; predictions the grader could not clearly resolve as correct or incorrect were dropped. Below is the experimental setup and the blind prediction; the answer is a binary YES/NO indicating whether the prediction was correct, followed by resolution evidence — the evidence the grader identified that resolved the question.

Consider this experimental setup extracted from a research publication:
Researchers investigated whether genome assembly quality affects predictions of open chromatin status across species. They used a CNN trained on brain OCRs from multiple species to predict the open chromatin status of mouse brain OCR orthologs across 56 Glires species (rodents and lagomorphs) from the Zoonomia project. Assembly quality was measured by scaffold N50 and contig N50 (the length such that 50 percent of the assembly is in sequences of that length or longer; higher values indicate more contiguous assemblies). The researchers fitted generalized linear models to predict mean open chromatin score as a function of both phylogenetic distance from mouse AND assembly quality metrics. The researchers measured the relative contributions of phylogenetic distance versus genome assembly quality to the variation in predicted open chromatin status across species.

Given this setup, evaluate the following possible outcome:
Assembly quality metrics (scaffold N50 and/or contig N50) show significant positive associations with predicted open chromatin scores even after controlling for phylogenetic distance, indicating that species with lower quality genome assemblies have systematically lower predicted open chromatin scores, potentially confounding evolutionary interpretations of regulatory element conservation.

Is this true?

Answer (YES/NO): NO